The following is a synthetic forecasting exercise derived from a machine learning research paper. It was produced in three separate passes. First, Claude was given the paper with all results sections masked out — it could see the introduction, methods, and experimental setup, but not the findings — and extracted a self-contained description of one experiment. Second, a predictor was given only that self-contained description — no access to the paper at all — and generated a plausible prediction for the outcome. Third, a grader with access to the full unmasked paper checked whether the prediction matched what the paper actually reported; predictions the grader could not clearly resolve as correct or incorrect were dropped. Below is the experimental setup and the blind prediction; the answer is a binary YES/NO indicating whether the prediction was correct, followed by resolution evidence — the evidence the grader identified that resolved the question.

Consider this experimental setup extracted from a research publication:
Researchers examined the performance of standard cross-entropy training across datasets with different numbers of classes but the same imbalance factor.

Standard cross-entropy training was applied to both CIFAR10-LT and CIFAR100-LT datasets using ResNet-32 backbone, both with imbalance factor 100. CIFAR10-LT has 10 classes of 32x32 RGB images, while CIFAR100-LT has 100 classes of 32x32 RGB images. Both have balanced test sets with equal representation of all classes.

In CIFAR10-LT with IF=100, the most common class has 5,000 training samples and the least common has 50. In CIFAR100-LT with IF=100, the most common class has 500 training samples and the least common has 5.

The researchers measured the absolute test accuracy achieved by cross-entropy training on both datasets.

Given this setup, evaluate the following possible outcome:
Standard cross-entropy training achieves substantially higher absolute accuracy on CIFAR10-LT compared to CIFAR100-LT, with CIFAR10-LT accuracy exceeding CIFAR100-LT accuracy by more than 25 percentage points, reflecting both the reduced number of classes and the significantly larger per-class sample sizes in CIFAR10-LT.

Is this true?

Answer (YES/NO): YES